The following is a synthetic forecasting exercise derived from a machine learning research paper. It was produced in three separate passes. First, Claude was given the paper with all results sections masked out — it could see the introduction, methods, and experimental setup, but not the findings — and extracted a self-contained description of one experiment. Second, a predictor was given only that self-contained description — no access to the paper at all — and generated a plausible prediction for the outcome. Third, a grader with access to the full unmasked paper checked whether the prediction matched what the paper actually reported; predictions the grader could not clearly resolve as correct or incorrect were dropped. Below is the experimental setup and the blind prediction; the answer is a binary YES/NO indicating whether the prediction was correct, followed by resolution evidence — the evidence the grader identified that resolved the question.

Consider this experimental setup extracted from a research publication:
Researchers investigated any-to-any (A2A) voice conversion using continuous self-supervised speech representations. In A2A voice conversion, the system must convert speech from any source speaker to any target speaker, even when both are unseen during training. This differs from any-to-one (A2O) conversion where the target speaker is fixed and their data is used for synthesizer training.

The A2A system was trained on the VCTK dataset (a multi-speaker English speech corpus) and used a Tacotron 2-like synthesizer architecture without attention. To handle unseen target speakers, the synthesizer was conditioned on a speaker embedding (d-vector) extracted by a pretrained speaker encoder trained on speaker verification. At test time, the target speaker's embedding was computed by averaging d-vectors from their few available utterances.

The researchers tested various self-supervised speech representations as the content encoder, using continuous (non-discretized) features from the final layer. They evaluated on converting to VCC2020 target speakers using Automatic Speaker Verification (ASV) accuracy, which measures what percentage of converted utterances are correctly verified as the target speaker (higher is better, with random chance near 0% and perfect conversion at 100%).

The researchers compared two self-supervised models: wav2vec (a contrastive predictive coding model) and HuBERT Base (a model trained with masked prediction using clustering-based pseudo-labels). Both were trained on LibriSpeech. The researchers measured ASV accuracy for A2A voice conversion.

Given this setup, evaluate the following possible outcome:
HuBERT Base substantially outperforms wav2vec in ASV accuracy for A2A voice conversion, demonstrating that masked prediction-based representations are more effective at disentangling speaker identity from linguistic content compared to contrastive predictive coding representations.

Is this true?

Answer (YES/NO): NO